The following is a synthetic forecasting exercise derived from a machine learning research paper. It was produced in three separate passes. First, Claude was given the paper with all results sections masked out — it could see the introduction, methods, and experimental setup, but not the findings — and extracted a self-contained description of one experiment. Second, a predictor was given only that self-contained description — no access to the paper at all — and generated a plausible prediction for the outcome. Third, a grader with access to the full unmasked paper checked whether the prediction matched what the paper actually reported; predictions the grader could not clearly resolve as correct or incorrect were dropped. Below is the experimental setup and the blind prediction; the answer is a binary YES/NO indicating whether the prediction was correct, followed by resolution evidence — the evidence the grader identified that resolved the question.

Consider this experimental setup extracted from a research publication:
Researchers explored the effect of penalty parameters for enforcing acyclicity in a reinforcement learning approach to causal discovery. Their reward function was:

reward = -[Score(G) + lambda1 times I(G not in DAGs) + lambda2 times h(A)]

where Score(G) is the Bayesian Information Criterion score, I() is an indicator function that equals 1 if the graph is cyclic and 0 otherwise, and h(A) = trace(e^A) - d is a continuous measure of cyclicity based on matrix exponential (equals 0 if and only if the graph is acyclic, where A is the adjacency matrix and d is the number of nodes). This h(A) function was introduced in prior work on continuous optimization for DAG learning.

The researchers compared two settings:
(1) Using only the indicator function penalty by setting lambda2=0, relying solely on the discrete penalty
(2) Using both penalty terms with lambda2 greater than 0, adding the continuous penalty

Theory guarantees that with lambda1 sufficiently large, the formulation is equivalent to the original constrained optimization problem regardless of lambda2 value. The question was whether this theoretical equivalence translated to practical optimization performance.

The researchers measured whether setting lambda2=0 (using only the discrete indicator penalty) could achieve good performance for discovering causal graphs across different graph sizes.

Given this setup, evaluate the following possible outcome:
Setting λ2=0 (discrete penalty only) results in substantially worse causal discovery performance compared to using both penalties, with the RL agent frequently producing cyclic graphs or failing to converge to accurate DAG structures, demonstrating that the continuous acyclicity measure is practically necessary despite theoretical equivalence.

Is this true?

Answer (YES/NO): YES